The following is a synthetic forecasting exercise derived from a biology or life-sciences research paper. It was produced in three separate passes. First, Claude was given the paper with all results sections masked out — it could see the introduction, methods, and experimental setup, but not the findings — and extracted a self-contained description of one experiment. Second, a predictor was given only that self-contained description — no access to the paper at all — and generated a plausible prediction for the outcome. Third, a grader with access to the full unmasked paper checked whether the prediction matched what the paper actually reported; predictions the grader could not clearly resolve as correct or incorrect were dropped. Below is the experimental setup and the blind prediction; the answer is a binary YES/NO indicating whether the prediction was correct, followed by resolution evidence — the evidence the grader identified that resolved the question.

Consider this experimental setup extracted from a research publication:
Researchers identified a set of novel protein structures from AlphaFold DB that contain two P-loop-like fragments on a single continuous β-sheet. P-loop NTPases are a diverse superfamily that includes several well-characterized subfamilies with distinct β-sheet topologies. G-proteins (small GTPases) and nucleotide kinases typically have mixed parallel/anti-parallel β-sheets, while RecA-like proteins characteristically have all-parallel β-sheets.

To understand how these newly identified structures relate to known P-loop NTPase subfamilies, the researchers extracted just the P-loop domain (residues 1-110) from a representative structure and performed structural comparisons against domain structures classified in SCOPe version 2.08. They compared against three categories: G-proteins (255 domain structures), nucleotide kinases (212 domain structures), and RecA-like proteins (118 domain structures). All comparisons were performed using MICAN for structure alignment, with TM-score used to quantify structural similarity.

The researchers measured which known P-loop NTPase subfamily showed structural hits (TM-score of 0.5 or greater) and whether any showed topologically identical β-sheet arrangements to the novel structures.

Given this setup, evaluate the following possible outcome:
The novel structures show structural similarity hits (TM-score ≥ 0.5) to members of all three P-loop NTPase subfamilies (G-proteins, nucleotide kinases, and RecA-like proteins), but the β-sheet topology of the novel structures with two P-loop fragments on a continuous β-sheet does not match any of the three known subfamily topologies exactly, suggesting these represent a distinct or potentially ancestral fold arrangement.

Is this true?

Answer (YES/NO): NO